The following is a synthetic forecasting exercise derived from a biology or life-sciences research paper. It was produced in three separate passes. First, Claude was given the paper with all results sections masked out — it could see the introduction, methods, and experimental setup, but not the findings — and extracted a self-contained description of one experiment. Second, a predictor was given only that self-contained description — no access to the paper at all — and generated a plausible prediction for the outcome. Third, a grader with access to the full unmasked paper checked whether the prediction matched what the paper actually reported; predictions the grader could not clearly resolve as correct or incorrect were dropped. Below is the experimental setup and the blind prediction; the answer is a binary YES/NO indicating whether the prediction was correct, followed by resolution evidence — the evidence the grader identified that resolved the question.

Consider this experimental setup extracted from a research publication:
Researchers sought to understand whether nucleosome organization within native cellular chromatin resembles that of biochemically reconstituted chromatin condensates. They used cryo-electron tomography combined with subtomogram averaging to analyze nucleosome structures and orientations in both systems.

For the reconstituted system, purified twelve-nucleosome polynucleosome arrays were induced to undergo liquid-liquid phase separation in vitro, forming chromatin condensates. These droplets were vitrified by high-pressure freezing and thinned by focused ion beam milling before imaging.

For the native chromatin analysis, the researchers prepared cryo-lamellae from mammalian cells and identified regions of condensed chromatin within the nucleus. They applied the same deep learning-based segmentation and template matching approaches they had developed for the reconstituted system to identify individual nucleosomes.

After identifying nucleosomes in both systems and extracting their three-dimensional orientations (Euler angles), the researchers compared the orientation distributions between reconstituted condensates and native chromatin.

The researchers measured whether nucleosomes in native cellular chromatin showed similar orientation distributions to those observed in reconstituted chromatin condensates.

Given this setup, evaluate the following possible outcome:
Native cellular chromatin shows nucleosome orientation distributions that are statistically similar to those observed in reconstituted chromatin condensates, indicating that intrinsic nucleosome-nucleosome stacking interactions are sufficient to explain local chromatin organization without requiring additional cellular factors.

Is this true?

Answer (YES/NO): NO